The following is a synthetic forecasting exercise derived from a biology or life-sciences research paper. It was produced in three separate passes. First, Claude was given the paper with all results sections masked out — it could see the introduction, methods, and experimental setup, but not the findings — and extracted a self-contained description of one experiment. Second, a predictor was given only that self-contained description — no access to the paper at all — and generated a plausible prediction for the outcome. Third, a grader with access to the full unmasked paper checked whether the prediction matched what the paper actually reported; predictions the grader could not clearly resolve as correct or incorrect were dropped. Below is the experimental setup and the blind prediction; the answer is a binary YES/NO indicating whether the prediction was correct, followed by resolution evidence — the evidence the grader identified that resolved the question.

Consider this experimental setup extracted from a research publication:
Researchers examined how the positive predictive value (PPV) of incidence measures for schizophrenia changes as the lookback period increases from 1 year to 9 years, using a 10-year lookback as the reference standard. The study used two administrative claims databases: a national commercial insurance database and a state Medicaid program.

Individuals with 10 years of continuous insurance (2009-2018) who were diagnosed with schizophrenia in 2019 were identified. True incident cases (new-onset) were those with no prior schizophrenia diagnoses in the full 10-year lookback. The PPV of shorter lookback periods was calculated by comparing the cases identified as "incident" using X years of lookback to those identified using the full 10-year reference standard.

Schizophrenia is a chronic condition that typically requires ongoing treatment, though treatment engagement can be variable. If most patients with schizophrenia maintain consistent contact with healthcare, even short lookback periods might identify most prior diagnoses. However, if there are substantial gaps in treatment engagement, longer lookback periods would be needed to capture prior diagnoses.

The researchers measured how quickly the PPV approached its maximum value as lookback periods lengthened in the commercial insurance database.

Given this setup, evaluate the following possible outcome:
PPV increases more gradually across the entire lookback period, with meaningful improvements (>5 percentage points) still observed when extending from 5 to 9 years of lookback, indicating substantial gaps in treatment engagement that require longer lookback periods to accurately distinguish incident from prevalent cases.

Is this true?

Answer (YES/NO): NO